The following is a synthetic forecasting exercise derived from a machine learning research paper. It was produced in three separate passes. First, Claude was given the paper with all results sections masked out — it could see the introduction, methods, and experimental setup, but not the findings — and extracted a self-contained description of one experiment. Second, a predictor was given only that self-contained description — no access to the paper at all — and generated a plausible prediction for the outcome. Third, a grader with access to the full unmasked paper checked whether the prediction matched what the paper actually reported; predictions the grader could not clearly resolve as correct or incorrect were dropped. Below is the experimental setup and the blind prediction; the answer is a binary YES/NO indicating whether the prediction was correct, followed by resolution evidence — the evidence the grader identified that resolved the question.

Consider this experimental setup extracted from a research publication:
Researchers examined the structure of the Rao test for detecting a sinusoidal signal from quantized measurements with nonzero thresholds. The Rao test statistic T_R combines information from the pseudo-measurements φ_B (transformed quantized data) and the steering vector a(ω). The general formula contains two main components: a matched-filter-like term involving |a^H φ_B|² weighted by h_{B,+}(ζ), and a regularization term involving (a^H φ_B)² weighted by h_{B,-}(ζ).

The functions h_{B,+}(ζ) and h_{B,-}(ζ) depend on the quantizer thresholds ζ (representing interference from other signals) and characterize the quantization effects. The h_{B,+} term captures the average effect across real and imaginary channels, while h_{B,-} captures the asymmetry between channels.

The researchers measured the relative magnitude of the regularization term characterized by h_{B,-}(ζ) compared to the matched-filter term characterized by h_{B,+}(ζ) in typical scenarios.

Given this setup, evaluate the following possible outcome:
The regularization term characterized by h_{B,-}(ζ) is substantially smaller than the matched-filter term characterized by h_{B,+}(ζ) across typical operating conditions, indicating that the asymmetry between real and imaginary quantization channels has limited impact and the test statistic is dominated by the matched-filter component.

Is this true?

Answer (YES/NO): YES